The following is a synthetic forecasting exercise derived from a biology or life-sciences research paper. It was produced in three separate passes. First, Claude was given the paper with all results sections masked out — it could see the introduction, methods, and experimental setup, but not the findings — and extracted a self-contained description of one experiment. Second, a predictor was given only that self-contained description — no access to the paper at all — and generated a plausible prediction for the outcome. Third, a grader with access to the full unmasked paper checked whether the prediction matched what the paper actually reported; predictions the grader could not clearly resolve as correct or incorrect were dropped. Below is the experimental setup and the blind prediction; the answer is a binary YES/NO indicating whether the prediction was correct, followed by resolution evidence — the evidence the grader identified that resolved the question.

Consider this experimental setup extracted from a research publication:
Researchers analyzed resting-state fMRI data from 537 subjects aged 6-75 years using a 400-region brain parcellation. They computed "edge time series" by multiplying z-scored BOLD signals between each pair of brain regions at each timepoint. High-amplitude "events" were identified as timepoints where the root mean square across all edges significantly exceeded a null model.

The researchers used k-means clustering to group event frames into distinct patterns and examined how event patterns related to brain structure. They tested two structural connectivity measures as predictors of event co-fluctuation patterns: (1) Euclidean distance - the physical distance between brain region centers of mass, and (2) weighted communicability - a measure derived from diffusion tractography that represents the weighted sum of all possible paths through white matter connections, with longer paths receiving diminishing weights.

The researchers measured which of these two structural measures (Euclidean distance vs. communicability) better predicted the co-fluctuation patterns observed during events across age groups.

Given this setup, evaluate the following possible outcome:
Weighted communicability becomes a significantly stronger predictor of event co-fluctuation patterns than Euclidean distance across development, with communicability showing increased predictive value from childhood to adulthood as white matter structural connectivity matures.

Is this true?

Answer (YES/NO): NO